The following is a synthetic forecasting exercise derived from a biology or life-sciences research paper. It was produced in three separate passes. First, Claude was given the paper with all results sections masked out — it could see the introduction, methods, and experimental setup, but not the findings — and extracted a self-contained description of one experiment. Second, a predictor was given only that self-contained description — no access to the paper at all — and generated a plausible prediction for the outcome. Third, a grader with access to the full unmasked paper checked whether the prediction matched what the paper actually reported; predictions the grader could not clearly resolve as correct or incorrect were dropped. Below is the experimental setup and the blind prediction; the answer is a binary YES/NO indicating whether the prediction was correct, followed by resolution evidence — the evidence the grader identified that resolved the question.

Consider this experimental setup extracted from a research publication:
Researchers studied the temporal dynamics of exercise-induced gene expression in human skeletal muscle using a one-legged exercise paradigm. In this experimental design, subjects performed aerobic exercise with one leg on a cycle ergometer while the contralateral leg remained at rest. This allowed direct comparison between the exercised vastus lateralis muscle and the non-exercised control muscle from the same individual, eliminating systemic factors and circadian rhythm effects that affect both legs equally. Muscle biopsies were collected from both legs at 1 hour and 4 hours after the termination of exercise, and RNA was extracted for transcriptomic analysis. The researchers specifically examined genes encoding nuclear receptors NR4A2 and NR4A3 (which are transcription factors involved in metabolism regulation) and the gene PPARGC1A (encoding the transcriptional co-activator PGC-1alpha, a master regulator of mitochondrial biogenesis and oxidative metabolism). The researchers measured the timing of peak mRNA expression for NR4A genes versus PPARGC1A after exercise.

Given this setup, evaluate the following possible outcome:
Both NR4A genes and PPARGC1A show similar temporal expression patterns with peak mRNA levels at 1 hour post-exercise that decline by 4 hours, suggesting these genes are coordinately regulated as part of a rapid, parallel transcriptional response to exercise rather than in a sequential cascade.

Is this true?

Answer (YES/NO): NO